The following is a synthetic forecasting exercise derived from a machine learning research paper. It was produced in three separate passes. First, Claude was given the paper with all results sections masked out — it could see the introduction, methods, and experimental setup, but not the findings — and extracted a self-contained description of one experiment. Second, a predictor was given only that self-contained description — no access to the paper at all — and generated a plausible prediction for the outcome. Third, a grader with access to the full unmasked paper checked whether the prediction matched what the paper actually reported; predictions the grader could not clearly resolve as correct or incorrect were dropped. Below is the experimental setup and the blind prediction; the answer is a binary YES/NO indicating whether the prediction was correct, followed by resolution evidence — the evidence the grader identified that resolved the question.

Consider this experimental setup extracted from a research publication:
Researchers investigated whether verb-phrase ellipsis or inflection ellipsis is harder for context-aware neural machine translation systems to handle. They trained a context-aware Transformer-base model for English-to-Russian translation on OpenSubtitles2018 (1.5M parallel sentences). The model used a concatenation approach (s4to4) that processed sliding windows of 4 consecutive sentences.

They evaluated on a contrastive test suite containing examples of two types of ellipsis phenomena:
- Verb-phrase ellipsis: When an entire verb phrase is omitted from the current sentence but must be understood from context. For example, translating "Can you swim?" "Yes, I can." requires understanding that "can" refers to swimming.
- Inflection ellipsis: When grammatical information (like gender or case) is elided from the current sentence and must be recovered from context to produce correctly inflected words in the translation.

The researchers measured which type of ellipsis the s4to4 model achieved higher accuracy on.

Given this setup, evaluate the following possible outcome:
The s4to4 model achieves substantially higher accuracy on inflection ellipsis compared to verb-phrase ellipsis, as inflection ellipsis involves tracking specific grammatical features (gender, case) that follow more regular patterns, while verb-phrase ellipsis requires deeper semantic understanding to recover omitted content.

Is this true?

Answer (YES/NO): YES